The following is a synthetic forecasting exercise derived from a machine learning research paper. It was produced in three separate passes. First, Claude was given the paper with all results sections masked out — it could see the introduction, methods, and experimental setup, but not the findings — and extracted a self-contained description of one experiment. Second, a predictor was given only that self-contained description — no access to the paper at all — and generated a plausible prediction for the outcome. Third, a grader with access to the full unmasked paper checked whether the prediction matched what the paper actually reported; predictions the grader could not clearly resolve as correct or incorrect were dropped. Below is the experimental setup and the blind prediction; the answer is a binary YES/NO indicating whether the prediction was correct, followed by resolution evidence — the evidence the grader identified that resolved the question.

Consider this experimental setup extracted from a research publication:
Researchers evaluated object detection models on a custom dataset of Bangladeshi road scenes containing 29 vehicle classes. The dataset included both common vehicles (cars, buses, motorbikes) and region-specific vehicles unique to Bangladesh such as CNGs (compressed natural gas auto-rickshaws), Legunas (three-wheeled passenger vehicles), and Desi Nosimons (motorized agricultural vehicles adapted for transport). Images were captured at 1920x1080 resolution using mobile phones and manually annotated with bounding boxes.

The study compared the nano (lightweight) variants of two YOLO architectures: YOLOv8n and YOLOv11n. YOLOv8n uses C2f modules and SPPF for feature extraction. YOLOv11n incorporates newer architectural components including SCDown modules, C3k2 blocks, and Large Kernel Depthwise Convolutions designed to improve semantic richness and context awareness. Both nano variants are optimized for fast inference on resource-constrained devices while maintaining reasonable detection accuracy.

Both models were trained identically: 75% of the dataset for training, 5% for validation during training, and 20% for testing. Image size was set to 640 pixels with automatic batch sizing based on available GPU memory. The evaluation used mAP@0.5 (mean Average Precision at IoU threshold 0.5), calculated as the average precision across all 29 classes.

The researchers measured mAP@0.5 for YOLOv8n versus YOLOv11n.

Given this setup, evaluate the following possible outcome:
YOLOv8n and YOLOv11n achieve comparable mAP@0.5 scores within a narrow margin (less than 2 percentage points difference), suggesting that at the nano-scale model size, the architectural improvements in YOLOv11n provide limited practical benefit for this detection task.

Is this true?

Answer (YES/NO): NO